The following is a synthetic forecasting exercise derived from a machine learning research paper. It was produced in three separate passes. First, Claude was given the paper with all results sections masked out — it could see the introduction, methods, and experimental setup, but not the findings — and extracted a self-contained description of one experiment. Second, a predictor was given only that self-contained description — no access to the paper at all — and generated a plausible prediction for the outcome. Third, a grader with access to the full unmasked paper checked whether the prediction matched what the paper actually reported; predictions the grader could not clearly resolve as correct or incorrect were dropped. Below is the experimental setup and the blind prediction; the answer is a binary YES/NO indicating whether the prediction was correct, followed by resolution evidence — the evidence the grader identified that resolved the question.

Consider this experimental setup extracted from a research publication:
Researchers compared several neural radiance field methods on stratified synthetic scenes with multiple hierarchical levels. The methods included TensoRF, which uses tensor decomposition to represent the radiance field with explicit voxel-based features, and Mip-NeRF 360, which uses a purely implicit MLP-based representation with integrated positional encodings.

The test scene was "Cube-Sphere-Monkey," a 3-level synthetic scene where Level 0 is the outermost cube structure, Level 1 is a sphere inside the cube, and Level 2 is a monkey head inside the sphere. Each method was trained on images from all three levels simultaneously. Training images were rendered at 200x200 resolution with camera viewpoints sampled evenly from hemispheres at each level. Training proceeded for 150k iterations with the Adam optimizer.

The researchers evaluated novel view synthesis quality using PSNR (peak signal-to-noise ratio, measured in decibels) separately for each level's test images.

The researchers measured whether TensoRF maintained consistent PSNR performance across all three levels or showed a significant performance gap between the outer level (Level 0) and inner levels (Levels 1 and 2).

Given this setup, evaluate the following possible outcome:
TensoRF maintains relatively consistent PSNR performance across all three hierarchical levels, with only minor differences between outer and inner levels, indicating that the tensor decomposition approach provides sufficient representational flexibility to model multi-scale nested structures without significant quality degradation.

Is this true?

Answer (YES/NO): NO